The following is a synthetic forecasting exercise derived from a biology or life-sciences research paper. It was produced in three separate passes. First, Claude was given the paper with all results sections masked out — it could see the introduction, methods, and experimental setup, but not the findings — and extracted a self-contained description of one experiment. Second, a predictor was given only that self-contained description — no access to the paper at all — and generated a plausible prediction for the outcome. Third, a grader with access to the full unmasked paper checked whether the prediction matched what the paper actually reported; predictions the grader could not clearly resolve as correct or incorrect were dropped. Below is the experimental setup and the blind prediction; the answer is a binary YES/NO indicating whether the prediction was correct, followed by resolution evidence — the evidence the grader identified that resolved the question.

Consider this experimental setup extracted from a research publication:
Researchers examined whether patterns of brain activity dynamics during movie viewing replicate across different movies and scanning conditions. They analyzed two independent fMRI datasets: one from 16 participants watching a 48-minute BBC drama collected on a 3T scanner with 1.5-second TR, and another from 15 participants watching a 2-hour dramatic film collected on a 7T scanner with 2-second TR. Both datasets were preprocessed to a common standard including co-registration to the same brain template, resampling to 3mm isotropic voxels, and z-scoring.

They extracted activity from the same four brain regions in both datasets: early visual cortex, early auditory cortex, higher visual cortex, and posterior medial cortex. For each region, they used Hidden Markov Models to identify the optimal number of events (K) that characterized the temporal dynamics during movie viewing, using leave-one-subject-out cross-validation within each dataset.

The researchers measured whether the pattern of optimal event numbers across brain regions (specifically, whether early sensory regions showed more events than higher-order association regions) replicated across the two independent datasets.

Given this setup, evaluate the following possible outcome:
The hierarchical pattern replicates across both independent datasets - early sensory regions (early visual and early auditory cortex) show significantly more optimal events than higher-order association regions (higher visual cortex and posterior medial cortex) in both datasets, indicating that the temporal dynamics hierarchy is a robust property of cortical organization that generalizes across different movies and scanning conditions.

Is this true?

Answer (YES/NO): NO